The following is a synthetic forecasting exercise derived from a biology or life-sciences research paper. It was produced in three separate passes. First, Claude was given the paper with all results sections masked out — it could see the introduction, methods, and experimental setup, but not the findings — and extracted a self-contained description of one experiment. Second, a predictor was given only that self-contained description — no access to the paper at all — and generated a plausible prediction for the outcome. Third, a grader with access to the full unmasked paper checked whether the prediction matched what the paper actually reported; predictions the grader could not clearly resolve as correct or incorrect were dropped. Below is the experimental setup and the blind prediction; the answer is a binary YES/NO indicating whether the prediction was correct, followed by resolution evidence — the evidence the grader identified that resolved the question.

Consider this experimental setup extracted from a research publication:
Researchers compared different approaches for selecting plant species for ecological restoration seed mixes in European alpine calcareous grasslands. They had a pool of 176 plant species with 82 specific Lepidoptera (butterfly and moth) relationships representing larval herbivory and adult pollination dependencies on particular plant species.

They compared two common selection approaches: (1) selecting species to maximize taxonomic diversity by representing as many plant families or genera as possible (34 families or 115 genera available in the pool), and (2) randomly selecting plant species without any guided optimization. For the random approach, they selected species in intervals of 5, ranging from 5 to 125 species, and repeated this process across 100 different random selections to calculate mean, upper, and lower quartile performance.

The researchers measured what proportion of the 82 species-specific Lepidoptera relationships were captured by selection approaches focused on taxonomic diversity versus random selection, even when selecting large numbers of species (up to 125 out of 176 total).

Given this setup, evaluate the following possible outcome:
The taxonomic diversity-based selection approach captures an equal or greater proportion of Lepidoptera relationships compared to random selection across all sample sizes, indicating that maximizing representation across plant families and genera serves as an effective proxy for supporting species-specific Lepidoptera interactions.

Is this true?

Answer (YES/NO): NO